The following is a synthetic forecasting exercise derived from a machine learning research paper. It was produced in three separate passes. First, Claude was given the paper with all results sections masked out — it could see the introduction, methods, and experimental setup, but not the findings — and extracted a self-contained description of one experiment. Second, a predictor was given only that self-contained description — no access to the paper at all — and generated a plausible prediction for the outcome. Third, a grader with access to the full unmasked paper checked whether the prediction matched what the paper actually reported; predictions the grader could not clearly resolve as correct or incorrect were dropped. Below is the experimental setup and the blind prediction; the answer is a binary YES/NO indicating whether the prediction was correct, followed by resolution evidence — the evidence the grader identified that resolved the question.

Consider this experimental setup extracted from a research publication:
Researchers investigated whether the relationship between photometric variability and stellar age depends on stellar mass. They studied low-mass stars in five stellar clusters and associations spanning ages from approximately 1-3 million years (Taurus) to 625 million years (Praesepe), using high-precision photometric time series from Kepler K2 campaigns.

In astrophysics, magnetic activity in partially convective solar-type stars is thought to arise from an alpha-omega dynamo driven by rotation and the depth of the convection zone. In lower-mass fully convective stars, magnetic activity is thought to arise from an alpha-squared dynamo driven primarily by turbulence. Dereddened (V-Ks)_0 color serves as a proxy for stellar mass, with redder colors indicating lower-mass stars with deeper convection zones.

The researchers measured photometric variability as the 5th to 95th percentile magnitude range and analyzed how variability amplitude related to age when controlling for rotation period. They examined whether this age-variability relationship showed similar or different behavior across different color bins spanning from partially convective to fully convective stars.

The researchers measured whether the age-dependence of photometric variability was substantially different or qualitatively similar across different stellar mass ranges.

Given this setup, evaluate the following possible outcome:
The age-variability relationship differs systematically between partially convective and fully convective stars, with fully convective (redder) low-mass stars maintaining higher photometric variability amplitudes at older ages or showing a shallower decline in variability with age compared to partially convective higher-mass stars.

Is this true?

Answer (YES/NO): YES